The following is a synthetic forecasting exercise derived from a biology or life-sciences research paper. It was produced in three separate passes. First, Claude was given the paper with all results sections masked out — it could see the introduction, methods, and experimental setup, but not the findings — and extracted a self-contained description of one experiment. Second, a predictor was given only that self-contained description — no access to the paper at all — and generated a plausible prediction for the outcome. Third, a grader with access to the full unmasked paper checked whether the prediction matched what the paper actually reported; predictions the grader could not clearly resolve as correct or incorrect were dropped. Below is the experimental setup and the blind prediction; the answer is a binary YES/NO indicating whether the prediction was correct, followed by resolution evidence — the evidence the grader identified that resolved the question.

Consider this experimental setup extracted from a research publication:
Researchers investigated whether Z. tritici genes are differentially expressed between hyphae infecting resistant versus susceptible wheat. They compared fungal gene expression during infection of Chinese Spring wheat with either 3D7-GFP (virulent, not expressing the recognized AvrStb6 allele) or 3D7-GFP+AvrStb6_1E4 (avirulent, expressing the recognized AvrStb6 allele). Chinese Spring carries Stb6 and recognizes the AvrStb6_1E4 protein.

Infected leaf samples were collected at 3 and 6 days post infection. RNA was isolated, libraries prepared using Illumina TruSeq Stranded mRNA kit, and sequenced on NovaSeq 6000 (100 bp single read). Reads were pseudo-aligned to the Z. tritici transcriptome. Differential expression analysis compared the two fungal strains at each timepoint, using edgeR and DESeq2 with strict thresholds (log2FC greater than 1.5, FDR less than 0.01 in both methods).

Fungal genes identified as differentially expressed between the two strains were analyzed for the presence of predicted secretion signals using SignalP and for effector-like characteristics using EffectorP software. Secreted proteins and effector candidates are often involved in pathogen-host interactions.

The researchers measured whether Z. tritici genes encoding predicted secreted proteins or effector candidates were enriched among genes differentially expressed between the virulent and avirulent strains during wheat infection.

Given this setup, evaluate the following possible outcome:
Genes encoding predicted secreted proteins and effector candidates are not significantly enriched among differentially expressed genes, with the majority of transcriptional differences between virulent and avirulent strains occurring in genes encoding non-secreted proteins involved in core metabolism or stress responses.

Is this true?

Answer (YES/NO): NO